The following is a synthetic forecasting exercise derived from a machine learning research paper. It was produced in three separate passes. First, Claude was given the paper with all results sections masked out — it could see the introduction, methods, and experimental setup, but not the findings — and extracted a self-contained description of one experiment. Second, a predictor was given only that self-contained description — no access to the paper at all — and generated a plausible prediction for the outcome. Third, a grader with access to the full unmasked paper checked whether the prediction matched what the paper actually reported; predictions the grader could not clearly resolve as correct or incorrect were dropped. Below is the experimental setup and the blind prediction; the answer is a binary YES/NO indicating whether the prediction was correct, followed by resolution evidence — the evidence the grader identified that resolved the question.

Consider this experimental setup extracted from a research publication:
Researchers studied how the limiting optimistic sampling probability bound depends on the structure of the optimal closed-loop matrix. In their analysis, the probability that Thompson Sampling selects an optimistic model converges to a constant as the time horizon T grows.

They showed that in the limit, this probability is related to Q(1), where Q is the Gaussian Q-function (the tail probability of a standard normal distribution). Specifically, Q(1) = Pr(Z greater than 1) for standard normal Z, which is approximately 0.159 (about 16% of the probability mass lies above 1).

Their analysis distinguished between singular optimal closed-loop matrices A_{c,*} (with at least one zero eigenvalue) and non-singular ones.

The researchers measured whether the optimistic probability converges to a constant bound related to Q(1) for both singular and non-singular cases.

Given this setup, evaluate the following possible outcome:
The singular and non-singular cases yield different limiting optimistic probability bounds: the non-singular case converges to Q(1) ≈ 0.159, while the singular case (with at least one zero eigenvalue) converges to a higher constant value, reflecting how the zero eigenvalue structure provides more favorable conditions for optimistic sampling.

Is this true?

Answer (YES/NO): NO